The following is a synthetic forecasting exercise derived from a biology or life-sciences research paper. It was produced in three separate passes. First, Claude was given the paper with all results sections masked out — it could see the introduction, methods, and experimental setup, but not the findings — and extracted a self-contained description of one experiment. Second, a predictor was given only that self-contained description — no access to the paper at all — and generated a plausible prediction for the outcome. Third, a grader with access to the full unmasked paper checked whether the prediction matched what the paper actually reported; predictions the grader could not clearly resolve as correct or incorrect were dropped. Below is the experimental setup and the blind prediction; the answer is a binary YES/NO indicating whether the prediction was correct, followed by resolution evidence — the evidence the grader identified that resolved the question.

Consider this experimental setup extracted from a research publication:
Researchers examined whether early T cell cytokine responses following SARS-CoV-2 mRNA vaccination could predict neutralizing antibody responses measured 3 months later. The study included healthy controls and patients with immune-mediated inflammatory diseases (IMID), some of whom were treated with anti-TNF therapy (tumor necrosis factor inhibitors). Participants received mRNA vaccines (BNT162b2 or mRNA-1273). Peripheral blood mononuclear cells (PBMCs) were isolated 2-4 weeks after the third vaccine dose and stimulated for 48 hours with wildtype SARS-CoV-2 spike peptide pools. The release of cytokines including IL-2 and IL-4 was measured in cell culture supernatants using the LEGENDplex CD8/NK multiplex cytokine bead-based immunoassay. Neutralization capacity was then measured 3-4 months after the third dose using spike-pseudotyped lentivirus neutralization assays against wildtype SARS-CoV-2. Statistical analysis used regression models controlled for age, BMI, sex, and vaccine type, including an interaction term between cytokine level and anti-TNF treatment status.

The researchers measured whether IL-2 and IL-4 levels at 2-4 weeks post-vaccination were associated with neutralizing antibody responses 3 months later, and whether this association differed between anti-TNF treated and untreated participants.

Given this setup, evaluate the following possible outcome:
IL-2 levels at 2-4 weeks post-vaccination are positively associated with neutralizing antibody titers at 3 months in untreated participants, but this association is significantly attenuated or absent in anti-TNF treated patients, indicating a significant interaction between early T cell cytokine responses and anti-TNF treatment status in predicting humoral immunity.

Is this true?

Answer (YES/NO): NO